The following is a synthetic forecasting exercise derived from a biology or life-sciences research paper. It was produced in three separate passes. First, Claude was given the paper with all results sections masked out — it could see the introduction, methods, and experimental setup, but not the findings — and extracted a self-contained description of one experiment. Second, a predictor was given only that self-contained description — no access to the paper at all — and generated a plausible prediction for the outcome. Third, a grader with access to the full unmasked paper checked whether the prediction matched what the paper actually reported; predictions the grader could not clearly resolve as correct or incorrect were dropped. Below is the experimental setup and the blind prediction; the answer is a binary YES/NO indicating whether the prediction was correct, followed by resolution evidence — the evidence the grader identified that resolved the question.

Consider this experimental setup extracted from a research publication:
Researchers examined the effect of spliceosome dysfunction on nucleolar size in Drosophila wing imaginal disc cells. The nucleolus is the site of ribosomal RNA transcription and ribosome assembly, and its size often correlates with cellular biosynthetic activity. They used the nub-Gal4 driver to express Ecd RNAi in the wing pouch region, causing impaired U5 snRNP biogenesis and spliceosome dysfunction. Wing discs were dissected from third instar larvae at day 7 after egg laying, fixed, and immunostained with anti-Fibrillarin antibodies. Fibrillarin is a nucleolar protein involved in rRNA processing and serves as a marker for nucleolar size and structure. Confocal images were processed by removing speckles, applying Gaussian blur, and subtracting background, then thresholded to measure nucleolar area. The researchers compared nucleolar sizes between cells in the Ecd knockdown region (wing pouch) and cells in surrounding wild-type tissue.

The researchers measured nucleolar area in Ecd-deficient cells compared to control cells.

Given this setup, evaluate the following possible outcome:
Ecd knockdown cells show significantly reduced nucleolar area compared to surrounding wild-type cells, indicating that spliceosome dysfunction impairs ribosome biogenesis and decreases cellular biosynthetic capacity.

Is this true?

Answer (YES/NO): NO